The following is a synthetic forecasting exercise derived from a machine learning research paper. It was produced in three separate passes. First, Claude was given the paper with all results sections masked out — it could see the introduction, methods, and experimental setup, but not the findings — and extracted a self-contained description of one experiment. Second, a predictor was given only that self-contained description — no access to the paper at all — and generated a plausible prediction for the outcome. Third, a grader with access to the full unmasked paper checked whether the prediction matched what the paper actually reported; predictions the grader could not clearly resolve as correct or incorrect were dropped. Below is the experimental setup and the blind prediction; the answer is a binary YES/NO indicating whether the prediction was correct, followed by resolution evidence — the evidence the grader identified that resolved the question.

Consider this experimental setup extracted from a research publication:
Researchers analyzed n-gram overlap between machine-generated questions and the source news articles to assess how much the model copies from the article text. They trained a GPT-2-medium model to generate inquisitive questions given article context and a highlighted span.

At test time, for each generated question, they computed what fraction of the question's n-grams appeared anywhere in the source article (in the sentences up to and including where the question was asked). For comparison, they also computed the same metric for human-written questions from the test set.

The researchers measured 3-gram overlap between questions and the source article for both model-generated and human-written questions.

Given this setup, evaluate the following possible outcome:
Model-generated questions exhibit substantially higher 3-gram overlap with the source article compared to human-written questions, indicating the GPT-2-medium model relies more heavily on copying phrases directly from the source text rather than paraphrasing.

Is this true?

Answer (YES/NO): YES